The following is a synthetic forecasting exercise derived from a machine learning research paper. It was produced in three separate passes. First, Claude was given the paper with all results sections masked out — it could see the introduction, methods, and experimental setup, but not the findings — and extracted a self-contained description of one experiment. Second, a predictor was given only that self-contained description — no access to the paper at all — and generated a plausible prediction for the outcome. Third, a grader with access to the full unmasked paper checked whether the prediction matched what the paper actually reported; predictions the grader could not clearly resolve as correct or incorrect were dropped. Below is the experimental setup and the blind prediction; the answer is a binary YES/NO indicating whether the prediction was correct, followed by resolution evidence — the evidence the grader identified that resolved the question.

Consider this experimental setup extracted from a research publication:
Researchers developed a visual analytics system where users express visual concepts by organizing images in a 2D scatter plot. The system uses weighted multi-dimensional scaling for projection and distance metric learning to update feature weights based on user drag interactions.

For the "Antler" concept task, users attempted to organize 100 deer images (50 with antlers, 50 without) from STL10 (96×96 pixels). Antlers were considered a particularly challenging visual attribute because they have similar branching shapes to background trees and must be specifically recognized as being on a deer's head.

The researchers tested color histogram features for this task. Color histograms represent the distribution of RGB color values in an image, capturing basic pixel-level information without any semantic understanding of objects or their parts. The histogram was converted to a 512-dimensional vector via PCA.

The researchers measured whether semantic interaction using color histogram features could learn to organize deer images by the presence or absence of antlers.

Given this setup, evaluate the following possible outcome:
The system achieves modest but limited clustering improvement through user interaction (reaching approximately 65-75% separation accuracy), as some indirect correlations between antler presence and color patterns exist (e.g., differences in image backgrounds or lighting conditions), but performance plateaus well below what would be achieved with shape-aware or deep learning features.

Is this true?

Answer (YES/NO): NO